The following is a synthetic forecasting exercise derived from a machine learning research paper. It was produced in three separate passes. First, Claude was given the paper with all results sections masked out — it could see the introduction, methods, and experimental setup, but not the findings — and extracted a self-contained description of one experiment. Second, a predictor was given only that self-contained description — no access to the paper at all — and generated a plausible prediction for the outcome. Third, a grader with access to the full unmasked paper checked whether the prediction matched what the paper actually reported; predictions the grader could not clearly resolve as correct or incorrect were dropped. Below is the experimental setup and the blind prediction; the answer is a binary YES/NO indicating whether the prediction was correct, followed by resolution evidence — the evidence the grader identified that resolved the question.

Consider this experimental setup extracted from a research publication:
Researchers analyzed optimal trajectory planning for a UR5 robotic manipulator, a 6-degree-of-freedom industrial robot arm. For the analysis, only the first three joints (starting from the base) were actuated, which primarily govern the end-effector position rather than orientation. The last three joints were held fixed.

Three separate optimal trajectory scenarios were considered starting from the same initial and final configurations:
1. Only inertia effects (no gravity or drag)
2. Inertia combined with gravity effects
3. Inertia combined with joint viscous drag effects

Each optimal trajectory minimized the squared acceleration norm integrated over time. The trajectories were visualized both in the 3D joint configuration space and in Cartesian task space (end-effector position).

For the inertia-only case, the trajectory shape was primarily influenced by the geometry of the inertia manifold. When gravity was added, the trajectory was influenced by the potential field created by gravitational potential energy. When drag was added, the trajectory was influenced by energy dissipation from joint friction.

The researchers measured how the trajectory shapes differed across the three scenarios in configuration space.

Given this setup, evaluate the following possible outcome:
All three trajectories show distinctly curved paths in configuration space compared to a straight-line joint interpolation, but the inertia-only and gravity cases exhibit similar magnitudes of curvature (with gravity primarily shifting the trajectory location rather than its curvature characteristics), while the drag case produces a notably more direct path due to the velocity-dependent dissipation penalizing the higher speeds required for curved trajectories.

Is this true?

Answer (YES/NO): NO